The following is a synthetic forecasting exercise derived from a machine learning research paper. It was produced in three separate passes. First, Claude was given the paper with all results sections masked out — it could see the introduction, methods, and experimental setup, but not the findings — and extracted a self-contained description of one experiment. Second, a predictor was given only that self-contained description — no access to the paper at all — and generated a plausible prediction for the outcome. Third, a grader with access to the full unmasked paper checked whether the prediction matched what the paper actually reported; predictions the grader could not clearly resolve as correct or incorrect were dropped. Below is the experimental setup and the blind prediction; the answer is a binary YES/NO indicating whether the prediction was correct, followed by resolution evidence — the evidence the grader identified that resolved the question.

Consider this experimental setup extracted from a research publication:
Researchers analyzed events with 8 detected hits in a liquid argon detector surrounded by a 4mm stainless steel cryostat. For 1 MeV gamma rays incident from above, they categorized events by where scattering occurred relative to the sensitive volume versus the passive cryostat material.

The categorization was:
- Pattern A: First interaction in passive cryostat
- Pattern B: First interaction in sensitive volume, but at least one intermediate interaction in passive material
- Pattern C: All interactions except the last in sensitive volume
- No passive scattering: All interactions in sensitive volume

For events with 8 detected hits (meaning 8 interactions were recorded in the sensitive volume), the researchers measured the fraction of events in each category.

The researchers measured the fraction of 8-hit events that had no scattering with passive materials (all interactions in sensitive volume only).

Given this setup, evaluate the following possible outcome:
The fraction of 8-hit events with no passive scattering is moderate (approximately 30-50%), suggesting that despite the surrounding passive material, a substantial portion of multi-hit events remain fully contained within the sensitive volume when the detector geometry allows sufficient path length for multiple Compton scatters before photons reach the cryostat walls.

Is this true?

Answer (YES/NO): NO